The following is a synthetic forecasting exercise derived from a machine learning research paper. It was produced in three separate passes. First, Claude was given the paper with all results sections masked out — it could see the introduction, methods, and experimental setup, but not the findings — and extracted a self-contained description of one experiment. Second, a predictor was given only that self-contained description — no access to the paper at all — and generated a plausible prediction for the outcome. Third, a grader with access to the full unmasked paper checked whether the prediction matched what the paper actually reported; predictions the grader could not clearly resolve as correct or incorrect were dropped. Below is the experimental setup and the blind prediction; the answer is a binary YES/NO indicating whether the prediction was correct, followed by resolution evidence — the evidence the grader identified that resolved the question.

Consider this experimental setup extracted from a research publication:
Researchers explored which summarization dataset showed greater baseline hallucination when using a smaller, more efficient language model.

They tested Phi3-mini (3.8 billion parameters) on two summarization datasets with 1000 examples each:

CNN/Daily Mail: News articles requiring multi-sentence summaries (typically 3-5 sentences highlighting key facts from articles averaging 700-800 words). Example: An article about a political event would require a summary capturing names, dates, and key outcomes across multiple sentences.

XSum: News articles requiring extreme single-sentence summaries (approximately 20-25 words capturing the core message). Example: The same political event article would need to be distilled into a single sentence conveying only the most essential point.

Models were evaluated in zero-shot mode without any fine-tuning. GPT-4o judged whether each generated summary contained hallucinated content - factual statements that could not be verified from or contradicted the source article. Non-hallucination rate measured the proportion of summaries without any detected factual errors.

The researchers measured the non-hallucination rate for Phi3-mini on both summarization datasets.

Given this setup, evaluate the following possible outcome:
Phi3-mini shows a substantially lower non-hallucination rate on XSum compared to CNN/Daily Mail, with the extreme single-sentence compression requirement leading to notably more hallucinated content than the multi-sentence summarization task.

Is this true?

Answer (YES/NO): NO